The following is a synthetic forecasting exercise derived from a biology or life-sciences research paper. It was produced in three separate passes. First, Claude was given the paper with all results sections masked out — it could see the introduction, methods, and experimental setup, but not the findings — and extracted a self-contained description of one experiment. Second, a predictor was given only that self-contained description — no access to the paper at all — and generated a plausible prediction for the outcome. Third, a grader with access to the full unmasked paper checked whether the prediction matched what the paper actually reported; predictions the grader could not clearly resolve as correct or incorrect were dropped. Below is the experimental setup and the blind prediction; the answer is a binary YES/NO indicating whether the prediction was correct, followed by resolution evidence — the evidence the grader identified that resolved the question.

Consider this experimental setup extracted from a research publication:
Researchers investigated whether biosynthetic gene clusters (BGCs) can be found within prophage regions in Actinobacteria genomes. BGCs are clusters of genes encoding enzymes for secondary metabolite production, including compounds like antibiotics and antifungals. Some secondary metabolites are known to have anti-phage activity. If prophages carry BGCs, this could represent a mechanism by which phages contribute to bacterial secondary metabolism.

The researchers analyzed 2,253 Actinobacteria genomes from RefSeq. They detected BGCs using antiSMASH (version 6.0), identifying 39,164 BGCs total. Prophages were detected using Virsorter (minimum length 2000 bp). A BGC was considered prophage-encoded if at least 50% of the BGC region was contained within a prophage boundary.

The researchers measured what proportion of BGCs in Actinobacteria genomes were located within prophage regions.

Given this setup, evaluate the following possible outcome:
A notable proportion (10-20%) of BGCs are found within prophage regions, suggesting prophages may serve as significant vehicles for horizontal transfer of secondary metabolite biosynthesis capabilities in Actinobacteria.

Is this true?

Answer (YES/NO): NO